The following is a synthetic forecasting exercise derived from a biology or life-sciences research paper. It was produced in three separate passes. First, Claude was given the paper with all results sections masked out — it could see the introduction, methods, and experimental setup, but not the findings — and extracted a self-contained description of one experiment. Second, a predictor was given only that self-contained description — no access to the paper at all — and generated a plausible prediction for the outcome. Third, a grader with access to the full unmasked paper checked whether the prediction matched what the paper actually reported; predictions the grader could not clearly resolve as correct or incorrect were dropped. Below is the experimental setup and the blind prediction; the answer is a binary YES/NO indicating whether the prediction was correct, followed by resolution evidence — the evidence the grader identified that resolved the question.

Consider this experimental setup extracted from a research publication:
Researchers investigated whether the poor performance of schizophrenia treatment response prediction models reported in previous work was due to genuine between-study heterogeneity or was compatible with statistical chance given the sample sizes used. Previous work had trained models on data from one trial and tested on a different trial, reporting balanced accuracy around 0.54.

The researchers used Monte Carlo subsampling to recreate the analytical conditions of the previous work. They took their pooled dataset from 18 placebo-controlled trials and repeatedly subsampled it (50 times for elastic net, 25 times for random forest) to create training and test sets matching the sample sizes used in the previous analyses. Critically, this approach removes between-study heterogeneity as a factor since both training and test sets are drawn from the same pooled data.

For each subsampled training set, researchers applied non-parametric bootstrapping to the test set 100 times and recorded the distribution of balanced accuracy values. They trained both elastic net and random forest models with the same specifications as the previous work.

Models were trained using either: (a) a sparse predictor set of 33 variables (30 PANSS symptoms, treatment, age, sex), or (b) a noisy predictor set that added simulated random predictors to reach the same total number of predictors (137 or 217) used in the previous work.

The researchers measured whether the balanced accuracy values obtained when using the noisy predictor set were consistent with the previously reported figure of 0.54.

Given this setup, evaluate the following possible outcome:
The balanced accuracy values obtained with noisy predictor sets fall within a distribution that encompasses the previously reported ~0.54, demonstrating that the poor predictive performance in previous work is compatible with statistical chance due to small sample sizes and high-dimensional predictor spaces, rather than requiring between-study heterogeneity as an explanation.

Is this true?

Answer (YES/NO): YES